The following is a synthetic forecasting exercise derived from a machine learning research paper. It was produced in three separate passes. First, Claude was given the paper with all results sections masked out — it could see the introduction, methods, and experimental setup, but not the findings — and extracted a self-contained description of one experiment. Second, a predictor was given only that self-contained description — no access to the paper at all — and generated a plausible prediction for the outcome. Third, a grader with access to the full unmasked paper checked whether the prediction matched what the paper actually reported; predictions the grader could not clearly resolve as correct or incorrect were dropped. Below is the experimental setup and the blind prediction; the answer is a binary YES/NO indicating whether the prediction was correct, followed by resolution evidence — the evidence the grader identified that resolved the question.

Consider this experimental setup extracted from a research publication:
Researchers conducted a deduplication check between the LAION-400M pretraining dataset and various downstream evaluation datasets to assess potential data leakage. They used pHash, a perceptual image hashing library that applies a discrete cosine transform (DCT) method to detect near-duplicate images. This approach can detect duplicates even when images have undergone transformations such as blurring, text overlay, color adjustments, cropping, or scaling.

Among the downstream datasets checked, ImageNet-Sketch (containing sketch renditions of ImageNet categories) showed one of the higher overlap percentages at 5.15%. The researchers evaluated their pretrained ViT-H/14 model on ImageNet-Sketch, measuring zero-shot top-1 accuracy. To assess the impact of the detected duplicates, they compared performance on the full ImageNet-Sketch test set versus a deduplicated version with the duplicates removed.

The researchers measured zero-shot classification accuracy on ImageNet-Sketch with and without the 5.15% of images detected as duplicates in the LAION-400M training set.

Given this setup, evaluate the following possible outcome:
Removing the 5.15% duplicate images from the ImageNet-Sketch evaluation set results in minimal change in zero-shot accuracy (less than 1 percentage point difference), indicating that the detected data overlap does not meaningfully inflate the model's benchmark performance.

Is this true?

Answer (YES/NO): YES